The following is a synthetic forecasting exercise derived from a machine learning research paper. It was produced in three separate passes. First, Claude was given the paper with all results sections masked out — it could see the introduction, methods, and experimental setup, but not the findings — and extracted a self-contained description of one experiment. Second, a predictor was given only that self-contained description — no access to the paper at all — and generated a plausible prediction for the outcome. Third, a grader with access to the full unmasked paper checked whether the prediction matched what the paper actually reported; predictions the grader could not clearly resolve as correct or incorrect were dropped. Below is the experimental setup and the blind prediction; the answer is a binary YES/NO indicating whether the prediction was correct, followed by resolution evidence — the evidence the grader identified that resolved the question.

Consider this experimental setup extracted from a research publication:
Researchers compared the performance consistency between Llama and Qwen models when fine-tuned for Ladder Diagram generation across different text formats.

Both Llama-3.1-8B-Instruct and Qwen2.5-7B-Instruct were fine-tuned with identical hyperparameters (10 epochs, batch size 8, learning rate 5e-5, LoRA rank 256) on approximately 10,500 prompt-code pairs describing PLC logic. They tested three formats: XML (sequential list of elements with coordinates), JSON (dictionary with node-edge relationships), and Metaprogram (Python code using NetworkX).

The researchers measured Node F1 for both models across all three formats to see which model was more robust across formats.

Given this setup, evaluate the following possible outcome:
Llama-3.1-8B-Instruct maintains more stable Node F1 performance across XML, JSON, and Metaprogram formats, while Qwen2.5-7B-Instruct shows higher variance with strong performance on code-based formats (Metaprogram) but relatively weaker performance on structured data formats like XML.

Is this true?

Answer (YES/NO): YES